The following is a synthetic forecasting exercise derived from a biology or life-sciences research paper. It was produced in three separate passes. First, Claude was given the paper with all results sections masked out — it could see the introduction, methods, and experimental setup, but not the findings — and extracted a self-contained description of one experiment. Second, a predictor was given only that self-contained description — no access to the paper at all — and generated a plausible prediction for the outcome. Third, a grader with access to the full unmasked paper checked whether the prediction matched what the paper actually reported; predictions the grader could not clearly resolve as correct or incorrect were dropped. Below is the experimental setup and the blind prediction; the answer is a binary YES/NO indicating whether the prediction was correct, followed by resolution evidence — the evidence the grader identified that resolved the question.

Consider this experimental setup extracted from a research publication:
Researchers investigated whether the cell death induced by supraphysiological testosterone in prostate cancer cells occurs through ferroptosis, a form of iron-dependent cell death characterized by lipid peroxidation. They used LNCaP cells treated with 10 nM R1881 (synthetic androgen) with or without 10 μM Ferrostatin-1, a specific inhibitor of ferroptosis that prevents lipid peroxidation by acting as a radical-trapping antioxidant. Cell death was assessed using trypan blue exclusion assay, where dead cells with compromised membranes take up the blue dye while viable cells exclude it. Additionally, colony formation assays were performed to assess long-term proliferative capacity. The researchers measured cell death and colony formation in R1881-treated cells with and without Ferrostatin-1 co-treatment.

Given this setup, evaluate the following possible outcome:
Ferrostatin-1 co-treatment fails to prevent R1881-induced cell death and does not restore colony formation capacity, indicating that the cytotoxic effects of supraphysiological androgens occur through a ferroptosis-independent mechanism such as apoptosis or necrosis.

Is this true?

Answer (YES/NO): NO